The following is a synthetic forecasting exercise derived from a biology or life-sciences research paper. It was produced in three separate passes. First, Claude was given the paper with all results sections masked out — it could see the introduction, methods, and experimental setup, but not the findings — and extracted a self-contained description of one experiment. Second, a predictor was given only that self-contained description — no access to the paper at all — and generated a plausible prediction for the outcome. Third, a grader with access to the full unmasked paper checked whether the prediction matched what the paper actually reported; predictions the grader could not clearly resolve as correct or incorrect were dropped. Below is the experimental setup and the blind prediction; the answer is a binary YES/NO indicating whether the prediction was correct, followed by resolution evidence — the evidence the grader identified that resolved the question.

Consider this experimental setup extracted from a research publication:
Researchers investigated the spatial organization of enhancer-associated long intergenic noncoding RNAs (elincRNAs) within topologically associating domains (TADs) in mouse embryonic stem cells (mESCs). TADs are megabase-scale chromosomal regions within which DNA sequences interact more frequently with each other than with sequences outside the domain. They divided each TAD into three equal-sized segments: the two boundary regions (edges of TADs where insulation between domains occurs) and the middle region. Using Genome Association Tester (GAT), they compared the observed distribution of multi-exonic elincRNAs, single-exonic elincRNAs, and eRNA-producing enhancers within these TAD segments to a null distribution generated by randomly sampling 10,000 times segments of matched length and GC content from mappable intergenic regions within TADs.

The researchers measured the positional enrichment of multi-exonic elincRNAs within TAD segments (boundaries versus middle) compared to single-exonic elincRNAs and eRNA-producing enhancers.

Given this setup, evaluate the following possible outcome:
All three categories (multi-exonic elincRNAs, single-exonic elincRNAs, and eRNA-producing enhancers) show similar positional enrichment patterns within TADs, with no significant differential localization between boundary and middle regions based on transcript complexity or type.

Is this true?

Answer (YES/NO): NO